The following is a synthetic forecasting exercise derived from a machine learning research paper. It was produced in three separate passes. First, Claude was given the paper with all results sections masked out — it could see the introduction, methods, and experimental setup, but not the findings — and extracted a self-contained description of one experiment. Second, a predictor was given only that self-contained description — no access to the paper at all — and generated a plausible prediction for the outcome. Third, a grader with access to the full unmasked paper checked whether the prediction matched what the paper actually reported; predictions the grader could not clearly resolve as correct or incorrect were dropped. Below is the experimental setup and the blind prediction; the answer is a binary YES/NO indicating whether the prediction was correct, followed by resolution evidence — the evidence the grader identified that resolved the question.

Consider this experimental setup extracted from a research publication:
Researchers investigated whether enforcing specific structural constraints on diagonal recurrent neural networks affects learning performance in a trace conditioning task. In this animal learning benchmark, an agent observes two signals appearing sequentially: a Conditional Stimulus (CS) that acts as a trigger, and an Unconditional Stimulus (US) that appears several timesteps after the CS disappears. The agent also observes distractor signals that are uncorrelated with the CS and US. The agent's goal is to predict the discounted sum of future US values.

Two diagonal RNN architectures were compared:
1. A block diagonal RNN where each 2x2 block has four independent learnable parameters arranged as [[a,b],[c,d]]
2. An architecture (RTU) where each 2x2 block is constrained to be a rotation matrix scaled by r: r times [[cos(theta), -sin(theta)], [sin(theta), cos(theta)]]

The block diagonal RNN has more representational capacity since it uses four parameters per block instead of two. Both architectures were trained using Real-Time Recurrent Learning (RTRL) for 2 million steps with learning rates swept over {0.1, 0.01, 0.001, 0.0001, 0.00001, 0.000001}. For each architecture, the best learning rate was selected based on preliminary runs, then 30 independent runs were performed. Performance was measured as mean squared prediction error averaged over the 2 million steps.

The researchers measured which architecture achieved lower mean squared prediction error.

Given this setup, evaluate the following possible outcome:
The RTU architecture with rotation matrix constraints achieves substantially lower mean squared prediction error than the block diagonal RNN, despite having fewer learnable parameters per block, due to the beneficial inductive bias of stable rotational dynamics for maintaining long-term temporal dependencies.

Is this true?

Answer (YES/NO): YES